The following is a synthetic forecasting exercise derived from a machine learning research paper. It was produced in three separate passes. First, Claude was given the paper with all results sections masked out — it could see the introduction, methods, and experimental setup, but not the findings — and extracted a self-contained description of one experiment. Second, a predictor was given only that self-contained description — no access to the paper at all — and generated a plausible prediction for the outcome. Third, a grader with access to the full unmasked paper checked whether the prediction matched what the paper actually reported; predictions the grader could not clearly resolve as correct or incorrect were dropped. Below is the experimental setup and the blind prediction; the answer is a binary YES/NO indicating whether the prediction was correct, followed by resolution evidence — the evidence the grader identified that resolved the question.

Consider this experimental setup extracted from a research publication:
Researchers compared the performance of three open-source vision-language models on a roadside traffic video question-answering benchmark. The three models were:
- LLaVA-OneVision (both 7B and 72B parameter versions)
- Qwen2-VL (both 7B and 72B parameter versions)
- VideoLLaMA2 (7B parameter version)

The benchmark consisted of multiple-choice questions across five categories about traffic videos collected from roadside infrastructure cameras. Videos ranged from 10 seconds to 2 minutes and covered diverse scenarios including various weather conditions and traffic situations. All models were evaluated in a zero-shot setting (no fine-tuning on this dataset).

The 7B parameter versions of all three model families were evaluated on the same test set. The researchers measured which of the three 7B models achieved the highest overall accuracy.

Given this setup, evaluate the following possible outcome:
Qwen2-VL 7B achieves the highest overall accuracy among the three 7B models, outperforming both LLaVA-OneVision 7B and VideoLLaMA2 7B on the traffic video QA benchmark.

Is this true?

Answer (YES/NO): NO